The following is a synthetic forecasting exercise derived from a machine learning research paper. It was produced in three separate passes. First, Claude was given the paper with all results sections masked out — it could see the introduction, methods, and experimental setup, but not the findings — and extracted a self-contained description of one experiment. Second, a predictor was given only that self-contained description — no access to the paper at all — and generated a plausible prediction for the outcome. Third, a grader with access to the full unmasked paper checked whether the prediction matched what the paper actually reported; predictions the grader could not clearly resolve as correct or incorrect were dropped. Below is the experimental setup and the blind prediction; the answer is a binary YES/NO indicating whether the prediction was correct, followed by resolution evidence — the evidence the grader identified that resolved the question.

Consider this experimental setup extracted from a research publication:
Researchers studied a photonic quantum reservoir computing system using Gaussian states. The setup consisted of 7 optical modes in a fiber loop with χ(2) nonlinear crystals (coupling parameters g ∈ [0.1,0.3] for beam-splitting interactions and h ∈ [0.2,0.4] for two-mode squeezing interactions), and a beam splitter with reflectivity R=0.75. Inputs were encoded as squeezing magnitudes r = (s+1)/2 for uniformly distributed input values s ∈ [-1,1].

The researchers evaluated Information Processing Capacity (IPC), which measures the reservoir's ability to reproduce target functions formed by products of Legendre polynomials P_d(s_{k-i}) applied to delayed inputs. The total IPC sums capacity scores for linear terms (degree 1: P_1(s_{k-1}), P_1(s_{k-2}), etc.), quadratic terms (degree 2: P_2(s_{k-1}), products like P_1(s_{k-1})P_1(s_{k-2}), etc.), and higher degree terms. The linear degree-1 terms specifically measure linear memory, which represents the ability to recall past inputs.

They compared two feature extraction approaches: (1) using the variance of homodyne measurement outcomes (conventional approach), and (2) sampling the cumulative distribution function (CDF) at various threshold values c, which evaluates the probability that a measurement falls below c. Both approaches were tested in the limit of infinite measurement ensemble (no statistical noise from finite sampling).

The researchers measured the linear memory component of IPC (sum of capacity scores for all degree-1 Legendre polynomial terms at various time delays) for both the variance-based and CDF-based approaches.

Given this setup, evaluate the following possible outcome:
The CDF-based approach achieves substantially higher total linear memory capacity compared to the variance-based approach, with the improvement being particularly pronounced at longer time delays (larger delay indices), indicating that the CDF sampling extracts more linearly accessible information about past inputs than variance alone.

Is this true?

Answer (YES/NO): NO